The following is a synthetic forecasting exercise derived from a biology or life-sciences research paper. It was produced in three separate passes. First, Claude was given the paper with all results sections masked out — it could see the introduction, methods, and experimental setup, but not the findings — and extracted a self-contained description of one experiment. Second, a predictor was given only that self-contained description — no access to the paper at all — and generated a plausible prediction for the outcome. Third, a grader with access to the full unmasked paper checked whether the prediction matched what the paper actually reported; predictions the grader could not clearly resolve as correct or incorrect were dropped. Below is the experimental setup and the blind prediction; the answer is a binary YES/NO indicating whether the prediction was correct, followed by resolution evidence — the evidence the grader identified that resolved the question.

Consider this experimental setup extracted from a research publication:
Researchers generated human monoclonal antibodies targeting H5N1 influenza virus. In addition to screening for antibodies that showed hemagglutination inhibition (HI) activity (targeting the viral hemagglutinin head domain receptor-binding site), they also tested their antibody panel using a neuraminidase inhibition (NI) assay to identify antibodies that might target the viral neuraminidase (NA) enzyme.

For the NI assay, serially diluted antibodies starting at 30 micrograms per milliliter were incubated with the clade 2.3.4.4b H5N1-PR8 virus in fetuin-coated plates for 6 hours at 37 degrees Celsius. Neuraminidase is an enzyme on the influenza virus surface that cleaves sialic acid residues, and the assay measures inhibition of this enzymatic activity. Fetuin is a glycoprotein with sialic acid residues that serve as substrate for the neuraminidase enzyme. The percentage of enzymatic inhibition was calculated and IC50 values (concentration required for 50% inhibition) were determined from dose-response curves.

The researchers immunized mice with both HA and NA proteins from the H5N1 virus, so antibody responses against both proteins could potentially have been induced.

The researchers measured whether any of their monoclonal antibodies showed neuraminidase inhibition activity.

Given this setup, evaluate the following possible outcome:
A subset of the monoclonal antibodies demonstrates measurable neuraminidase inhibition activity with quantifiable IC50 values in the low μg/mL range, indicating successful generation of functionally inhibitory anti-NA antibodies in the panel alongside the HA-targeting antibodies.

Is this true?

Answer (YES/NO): NO